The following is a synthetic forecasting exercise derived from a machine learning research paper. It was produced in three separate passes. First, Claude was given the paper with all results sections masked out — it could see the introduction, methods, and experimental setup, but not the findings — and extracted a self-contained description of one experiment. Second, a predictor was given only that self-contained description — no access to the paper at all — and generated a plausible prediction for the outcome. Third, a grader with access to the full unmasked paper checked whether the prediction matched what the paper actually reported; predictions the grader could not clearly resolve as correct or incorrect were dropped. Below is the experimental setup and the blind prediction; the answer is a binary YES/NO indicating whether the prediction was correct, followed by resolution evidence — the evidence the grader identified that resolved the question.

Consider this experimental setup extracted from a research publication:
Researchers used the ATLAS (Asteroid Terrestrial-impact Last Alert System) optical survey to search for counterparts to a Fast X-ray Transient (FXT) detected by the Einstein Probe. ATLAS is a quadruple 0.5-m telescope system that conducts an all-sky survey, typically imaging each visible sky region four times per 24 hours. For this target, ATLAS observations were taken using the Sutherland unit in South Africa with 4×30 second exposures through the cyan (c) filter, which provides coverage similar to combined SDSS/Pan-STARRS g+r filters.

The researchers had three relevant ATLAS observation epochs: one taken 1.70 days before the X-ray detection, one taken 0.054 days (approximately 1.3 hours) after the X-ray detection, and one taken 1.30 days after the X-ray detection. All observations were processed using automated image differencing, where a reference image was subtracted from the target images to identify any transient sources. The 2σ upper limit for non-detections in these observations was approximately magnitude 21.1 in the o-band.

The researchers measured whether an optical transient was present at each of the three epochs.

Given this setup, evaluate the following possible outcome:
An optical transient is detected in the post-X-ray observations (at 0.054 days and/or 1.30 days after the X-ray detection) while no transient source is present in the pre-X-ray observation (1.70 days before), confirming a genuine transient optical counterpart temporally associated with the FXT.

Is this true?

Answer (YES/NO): YES